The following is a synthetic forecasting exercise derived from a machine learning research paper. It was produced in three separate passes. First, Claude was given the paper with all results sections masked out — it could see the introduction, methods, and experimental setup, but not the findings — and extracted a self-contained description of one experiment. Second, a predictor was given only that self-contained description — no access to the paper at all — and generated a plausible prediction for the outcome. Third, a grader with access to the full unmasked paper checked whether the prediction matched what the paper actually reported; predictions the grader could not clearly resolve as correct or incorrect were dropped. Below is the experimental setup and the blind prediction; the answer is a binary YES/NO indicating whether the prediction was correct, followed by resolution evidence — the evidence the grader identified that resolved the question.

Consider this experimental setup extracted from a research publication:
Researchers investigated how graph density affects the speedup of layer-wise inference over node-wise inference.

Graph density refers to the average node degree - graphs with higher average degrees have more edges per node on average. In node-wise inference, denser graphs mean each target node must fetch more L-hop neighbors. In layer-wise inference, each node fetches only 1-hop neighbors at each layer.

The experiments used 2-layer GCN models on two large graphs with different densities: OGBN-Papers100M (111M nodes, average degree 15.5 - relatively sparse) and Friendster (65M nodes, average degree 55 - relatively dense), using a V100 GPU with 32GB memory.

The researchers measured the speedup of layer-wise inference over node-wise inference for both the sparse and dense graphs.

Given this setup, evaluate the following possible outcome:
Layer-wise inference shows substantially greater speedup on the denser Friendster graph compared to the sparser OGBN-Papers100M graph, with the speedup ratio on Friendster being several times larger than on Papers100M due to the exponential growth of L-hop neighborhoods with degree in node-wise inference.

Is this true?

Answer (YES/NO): YES